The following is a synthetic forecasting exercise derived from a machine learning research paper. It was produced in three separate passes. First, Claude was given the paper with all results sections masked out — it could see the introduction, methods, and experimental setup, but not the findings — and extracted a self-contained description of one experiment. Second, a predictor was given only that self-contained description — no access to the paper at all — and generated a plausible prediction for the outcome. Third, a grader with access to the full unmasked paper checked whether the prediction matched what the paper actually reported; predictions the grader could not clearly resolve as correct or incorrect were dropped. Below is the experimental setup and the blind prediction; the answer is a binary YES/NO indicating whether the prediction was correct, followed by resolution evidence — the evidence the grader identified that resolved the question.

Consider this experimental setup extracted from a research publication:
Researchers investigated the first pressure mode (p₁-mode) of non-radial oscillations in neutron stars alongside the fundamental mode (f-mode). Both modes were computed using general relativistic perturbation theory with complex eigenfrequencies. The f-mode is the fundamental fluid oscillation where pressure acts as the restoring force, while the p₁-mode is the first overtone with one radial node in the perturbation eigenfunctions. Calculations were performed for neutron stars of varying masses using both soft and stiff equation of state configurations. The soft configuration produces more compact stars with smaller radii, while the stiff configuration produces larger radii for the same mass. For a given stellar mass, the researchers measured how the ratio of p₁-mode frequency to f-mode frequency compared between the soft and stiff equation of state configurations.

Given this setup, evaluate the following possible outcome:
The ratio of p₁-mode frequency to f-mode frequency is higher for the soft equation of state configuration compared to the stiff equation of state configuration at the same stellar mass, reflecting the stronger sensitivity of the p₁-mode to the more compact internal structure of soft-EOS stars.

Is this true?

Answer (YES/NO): NO